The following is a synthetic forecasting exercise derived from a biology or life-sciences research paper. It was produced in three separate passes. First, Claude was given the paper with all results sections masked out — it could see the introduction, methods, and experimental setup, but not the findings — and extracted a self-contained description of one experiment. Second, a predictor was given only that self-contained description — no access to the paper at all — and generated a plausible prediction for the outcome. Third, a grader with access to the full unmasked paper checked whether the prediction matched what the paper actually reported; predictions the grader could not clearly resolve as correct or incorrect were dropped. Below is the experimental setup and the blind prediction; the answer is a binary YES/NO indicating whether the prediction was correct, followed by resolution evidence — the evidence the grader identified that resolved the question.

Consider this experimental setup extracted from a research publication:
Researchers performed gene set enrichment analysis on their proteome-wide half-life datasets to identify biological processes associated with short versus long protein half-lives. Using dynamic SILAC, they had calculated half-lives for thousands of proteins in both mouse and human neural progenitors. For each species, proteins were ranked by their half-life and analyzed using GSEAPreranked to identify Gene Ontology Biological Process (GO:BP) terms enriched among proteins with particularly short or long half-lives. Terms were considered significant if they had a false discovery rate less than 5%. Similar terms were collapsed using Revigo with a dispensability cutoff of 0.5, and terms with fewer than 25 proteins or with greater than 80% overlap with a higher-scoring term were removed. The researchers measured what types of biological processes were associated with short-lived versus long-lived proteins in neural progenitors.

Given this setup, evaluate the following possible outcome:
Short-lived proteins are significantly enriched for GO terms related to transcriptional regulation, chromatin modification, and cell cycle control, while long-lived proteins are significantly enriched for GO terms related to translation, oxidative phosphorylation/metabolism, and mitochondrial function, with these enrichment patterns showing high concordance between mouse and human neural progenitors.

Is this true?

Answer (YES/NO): NO